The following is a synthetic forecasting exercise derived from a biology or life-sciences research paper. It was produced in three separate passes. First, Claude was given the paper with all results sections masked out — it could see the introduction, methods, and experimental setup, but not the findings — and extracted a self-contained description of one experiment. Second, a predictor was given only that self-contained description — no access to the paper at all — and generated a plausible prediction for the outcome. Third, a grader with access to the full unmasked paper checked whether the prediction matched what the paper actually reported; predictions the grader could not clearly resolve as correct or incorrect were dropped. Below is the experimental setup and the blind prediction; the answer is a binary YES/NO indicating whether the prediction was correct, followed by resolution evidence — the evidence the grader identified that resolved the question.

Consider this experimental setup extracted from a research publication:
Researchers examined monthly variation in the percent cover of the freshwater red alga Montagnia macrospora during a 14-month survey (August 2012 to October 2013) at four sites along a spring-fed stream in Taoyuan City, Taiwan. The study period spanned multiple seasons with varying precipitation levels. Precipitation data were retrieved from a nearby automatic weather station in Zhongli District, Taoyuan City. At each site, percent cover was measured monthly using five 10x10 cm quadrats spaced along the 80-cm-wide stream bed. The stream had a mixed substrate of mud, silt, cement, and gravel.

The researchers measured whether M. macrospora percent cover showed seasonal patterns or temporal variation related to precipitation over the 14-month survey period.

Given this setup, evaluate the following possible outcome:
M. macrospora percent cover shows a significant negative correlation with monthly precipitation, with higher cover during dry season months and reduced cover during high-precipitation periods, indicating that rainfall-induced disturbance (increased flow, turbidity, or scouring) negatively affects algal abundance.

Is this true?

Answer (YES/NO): NO